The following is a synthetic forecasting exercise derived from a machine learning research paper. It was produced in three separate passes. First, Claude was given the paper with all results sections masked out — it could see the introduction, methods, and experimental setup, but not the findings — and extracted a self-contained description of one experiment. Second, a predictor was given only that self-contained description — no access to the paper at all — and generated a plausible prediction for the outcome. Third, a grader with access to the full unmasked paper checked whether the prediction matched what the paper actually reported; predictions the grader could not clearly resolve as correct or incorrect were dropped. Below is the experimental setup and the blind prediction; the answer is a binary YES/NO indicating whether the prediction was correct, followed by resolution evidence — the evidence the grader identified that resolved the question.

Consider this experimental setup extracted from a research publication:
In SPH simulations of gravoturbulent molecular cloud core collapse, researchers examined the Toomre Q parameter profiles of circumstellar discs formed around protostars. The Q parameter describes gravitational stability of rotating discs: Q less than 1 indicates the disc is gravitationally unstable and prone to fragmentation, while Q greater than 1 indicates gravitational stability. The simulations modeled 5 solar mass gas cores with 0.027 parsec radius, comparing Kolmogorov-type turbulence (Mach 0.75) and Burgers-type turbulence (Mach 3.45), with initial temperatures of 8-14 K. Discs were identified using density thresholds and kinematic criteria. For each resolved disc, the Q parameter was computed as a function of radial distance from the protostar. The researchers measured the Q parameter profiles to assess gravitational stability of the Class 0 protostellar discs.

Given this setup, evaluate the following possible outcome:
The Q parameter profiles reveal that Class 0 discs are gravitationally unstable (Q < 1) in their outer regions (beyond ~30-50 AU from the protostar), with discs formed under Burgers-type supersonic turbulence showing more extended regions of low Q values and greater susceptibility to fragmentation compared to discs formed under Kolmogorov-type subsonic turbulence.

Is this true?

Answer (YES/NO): NO